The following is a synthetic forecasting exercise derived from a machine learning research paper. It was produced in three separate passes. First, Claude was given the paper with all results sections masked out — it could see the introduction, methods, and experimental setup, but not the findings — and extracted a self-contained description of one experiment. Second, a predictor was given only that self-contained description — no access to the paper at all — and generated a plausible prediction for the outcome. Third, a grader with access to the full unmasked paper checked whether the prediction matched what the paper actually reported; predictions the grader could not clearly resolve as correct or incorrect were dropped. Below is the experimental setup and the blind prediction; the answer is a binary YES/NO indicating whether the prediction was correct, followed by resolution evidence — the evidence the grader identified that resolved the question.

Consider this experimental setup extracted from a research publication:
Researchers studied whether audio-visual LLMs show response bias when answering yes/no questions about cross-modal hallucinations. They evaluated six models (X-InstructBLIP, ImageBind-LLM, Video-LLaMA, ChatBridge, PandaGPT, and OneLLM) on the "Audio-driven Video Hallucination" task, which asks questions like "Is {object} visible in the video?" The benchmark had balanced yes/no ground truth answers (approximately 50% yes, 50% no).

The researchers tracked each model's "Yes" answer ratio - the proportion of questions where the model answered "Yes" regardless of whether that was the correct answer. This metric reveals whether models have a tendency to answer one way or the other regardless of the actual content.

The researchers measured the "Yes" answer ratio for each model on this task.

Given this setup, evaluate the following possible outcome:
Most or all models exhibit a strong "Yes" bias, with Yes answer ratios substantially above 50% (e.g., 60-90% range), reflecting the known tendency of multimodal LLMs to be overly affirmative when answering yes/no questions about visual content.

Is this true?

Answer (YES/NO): NO